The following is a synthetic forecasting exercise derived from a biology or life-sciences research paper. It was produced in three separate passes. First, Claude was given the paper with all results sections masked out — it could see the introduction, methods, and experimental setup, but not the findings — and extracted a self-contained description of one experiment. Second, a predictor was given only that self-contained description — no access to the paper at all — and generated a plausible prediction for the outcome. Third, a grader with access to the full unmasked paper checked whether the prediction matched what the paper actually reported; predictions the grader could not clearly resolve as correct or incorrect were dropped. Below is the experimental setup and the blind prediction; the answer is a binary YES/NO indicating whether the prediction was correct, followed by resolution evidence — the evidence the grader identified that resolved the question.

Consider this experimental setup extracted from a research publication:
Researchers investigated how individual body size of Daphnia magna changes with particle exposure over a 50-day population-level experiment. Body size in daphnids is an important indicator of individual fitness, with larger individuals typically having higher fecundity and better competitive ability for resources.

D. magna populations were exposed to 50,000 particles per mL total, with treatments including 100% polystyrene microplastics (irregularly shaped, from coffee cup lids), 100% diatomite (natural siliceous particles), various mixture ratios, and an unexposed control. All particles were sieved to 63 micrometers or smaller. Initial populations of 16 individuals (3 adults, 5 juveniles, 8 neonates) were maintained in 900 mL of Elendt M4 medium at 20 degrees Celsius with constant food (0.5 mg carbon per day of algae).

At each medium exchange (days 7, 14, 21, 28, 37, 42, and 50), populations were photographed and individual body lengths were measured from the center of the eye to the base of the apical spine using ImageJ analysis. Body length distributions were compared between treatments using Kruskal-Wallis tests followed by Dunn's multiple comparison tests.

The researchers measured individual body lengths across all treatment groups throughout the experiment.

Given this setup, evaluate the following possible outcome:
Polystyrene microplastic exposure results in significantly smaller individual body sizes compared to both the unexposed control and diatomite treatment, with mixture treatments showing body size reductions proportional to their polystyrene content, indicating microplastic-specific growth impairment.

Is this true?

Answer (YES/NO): NO